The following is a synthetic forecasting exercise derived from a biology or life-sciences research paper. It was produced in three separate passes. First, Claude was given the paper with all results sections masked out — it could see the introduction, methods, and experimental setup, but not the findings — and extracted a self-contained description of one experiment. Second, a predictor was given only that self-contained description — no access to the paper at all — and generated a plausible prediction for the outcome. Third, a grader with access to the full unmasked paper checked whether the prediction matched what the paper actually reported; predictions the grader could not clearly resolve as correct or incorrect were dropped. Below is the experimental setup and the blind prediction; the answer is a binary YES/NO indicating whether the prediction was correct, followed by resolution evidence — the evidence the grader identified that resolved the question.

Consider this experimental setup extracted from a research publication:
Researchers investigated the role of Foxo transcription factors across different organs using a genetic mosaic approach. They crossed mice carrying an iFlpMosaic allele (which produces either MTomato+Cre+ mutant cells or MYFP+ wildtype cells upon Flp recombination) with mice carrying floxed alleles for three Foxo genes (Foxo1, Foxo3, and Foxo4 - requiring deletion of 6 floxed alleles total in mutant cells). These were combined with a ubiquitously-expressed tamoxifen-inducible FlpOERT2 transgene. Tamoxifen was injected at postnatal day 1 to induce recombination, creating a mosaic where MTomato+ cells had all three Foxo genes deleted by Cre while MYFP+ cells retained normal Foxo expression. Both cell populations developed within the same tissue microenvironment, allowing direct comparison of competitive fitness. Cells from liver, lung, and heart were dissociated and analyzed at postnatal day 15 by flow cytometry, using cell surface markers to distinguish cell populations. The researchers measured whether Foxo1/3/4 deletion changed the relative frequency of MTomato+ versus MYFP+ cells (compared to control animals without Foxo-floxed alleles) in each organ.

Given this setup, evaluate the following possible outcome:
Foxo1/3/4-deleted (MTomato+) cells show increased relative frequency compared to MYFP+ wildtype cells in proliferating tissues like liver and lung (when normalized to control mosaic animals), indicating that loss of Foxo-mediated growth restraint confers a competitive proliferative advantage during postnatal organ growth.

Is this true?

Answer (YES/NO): NO